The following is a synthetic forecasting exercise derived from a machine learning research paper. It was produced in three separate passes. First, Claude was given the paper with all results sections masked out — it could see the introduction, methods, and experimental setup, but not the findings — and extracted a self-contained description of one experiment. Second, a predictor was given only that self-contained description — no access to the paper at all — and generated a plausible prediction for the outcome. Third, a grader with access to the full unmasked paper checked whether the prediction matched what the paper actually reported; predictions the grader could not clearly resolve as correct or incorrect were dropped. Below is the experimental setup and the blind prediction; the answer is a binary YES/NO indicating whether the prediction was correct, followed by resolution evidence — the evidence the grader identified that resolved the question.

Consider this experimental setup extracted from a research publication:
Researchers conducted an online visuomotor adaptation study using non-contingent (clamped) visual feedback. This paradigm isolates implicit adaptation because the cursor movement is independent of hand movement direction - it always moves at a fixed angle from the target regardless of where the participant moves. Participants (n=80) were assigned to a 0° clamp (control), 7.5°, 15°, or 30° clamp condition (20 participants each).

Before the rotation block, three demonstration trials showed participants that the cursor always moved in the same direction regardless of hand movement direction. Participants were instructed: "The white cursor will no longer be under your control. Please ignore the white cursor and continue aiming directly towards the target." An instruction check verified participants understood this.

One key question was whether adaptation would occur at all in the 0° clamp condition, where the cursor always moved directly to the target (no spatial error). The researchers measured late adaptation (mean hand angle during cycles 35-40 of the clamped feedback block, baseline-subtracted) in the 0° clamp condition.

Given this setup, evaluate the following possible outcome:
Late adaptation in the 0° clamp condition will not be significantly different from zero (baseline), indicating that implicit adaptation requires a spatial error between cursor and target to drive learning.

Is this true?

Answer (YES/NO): YES